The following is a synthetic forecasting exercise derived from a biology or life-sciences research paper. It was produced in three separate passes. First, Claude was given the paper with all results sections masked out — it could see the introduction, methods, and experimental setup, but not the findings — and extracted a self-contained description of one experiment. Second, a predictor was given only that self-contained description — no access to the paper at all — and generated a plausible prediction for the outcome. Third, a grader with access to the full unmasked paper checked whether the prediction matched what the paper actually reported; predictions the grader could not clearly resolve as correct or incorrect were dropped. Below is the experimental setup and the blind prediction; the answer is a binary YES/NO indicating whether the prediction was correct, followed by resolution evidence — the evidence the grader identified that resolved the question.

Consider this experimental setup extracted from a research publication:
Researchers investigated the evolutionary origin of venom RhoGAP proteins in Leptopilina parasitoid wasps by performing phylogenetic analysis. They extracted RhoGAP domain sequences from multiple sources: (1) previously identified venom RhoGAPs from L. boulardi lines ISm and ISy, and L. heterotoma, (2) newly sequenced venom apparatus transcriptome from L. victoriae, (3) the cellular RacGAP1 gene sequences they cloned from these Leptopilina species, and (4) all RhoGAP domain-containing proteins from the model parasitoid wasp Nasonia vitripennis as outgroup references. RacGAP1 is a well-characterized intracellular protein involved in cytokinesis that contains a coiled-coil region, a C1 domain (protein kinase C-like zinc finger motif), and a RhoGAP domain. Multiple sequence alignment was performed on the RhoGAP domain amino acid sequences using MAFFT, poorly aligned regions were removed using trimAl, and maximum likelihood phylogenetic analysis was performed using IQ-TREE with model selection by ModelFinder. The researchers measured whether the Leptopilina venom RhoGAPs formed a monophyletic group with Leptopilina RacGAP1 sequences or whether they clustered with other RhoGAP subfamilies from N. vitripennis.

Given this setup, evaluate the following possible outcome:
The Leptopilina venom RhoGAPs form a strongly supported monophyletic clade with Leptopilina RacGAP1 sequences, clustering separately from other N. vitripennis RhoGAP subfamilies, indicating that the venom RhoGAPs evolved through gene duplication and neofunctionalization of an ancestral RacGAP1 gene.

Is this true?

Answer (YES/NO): YES